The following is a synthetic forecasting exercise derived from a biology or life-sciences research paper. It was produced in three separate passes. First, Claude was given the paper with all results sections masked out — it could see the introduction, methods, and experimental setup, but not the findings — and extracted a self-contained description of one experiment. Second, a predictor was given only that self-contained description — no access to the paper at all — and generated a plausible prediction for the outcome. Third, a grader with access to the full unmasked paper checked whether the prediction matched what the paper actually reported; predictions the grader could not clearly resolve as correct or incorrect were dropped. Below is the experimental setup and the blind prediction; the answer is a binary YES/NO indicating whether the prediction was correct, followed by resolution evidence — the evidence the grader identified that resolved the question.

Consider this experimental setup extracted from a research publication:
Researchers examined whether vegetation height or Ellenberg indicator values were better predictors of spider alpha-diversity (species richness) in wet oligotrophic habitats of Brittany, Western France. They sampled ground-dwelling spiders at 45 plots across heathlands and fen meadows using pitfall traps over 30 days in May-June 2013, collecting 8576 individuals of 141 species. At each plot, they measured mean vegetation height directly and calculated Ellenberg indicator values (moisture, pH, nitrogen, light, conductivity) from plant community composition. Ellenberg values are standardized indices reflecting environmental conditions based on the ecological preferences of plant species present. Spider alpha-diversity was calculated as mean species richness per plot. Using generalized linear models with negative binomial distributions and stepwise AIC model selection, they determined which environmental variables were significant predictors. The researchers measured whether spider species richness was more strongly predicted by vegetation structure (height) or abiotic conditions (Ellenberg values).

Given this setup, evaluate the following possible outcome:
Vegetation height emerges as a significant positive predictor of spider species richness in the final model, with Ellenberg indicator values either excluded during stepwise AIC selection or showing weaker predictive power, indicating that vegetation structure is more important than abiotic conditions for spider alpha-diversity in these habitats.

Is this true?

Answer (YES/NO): NO